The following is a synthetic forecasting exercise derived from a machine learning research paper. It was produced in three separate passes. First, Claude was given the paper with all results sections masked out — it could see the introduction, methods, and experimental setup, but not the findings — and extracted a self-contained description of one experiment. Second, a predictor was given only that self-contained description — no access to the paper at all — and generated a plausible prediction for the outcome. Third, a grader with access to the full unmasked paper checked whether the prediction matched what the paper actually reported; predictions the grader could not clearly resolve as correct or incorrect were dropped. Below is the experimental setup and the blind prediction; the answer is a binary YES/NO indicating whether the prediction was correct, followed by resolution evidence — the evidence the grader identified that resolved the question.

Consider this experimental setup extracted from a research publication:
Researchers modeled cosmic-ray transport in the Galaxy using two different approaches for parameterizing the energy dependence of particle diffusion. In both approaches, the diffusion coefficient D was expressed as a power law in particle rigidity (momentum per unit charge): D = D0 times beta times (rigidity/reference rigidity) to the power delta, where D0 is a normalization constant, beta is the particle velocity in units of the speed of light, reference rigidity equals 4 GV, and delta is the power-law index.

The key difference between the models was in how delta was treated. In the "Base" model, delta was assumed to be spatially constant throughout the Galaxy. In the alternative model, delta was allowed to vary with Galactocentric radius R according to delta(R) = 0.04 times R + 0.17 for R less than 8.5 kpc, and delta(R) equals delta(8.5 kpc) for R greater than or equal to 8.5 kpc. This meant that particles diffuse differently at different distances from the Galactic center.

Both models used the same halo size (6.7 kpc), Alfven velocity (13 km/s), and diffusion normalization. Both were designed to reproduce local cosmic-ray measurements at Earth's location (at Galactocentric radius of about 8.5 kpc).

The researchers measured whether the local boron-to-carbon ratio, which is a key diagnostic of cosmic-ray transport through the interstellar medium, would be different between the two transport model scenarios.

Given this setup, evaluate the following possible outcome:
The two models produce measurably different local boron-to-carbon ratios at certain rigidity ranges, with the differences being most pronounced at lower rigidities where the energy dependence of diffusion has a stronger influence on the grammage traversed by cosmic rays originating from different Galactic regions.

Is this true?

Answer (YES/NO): NO